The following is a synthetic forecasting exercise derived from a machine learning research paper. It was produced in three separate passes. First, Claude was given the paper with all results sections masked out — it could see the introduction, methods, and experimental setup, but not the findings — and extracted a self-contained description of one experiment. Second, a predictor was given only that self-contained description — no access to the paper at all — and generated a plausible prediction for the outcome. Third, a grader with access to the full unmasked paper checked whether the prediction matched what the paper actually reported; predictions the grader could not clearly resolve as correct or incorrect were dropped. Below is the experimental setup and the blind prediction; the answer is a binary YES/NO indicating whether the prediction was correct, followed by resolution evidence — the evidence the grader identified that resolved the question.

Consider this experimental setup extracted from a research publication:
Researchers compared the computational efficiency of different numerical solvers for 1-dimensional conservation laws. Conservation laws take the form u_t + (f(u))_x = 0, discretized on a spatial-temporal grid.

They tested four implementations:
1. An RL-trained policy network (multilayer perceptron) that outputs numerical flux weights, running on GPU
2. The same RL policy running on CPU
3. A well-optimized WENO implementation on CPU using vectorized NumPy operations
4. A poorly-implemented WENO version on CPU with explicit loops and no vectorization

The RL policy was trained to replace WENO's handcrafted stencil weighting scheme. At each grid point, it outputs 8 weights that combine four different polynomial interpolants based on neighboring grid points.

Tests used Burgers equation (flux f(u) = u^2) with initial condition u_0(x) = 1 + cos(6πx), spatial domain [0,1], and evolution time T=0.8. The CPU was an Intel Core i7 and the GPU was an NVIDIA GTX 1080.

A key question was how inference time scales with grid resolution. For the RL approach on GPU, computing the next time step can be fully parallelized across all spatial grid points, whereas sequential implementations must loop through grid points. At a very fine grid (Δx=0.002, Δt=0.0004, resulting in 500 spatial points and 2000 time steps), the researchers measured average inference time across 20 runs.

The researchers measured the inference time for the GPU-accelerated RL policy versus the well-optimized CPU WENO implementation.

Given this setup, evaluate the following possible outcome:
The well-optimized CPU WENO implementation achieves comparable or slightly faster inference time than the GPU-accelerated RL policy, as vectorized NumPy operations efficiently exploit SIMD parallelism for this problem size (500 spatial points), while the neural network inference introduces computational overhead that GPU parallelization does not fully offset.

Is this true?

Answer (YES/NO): NO